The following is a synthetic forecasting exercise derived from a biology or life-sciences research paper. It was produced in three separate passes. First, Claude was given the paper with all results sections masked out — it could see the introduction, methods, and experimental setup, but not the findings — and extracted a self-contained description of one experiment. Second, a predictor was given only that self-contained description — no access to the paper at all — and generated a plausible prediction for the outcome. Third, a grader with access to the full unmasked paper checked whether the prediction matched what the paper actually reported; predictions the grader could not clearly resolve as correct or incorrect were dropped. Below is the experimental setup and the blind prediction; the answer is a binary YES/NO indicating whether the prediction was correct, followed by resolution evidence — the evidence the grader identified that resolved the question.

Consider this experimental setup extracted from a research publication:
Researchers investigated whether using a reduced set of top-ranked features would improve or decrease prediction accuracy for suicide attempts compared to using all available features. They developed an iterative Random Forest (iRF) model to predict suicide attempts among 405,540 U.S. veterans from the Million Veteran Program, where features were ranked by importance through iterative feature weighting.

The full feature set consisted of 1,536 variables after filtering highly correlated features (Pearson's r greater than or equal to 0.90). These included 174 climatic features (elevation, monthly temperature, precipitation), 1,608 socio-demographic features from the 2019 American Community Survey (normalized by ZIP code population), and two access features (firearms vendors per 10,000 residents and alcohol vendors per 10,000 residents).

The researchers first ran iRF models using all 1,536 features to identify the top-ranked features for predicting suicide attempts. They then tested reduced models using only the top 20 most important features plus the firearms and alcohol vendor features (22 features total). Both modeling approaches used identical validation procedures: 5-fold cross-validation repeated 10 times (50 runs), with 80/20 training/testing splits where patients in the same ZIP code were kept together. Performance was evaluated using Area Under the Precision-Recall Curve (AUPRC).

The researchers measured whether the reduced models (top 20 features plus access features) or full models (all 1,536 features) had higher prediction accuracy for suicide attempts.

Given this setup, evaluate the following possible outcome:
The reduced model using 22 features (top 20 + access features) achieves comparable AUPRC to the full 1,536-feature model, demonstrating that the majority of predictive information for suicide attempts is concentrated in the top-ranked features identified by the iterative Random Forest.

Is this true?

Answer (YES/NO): NO